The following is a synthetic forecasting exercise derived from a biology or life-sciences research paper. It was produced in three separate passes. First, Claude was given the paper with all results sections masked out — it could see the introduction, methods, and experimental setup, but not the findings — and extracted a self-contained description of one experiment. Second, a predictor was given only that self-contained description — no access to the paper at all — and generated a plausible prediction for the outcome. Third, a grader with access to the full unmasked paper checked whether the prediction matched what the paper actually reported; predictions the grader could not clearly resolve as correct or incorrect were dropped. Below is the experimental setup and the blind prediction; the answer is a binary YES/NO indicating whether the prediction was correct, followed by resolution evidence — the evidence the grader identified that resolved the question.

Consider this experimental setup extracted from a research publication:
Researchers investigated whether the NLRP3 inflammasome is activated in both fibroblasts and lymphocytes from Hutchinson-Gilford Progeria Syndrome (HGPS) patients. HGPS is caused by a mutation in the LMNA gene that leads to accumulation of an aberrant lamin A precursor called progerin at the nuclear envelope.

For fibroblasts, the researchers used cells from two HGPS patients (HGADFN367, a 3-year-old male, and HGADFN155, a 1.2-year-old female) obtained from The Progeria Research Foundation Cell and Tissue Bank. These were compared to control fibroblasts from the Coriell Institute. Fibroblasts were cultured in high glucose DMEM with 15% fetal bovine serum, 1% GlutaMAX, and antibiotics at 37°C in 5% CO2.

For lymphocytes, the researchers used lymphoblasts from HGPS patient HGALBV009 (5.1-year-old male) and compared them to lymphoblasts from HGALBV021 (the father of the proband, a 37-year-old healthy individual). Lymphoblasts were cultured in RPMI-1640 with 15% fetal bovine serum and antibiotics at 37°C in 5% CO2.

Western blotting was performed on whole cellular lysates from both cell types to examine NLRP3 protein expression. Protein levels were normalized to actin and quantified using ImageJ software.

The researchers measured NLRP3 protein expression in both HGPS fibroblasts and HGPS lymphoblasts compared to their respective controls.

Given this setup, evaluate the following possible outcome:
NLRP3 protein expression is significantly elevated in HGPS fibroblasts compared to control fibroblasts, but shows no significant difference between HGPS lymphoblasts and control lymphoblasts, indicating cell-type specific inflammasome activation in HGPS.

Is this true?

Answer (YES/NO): NO